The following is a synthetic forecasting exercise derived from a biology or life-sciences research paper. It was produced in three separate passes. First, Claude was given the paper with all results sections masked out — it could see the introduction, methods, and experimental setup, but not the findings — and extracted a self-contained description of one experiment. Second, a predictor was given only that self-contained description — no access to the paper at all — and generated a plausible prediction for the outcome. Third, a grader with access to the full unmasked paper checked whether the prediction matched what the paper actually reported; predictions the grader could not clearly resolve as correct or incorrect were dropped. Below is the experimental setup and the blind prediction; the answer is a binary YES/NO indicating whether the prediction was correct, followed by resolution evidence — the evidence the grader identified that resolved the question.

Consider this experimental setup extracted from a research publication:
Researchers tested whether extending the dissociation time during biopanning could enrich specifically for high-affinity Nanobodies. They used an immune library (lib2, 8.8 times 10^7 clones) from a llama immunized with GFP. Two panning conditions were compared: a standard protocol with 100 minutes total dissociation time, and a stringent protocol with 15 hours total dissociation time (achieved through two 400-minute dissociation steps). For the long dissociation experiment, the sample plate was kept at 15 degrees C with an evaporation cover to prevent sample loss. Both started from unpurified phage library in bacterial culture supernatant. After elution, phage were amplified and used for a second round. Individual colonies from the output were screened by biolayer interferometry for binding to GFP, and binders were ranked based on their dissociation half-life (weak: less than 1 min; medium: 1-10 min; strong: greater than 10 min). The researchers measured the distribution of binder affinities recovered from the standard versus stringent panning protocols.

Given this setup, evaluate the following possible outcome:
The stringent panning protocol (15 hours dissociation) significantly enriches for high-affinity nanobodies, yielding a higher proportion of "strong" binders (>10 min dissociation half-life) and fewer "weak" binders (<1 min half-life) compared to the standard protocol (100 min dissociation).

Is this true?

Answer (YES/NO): YES